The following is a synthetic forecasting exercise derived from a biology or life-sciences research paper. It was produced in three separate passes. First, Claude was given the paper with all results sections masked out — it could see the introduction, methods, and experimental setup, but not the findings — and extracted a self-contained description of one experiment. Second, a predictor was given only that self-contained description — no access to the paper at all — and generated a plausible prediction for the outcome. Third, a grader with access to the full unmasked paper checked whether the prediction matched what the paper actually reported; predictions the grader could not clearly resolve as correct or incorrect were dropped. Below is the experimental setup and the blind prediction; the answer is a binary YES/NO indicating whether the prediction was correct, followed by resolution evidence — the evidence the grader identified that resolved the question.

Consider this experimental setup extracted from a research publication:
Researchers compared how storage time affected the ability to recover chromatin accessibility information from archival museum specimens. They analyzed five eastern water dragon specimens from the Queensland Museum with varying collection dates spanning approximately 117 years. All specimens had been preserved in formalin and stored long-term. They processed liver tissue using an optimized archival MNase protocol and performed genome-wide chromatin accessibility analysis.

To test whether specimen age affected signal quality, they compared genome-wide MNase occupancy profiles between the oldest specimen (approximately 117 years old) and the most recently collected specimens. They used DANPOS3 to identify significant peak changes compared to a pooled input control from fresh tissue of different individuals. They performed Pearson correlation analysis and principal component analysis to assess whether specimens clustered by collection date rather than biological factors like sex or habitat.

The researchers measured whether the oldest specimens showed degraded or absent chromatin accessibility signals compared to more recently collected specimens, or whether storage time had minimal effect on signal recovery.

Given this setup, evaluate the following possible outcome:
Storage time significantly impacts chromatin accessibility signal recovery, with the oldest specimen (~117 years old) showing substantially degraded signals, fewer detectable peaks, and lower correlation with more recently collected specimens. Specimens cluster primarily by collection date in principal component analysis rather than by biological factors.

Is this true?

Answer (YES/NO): NO